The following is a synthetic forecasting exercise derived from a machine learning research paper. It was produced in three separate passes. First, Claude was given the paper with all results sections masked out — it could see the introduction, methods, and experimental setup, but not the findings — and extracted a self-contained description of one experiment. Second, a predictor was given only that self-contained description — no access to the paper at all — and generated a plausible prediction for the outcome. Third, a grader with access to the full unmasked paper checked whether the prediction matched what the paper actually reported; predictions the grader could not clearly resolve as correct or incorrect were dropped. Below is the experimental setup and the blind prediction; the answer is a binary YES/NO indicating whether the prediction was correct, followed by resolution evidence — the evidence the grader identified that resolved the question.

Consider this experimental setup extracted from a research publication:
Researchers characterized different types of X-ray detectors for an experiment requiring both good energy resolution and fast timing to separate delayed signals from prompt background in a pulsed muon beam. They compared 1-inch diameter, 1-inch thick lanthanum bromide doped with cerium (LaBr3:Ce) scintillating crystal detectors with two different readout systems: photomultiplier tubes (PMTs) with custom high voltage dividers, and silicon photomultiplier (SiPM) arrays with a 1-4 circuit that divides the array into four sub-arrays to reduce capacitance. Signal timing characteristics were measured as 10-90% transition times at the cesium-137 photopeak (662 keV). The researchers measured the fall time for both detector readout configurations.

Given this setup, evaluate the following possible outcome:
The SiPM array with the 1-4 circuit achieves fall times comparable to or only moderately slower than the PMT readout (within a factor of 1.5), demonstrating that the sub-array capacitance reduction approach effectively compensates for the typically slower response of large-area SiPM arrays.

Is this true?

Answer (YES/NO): NO